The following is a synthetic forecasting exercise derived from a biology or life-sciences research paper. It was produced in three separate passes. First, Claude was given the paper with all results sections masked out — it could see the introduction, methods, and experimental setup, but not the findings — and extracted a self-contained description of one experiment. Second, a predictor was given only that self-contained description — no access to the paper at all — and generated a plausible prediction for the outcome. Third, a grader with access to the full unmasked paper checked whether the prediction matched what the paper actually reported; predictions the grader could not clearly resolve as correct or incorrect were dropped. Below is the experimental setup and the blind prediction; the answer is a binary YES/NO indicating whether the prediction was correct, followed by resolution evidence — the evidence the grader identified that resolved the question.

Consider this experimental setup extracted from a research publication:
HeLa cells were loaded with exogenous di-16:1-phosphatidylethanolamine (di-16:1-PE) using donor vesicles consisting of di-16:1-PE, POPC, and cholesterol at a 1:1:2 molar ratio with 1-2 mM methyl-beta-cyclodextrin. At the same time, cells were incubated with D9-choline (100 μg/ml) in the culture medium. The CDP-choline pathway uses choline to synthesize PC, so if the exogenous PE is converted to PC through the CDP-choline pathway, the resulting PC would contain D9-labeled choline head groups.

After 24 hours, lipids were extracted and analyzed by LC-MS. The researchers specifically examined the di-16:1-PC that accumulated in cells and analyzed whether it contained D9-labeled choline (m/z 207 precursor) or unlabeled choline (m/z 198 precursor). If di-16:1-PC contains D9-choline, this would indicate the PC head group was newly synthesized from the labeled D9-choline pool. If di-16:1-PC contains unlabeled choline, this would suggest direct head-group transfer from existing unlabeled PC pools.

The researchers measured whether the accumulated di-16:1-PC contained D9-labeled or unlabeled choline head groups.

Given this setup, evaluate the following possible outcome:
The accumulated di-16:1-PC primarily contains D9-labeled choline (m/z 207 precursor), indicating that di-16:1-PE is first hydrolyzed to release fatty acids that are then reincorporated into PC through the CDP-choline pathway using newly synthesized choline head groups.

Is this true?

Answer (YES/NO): NO